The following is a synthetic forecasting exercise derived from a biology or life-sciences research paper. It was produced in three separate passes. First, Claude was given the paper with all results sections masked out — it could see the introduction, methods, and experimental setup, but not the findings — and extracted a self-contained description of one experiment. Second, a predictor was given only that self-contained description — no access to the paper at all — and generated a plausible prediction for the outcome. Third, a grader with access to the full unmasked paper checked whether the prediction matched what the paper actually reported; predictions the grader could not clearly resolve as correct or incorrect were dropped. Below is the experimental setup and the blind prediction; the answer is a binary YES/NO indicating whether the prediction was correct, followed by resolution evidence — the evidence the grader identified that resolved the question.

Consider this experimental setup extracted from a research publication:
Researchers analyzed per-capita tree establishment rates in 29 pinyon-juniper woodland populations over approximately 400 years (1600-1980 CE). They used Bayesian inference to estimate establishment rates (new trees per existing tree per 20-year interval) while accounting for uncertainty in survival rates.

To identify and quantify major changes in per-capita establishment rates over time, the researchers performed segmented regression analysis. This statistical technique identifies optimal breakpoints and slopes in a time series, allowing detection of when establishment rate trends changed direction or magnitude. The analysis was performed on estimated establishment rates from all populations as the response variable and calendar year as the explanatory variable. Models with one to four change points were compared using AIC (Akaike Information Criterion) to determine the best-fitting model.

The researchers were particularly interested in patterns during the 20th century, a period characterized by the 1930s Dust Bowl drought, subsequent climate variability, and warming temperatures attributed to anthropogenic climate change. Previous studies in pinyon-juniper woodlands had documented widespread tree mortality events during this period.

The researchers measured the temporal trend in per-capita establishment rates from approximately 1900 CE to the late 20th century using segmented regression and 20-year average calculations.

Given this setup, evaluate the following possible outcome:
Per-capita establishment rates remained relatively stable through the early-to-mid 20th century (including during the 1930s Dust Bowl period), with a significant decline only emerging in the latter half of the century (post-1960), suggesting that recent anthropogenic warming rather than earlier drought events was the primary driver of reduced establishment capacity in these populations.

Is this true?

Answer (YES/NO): NO